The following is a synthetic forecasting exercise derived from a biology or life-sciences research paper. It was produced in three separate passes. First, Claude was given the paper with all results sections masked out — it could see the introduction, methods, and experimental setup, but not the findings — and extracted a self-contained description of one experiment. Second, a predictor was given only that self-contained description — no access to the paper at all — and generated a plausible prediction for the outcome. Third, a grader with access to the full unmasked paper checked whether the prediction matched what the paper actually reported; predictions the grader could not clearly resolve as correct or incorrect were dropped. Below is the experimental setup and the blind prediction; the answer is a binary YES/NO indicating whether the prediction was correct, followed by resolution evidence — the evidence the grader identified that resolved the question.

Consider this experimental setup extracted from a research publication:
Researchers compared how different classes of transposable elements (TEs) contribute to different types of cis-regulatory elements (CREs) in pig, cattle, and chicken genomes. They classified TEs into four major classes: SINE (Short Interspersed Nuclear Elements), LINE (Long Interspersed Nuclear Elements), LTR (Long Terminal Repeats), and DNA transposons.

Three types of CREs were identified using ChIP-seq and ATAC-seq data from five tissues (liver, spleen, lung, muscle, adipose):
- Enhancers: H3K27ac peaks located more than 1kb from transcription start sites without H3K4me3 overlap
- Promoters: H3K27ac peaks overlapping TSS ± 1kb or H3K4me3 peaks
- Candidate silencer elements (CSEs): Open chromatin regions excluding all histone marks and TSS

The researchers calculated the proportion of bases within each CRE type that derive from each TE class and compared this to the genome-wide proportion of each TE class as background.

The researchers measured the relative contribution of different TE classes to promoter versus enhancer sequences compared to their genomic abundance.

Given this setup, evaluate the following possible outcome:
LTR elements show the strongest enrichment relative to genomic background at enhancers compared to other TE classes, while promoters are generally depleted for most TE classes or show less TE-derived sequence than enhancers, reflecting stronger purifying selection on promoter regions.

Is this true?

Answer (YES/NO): NO